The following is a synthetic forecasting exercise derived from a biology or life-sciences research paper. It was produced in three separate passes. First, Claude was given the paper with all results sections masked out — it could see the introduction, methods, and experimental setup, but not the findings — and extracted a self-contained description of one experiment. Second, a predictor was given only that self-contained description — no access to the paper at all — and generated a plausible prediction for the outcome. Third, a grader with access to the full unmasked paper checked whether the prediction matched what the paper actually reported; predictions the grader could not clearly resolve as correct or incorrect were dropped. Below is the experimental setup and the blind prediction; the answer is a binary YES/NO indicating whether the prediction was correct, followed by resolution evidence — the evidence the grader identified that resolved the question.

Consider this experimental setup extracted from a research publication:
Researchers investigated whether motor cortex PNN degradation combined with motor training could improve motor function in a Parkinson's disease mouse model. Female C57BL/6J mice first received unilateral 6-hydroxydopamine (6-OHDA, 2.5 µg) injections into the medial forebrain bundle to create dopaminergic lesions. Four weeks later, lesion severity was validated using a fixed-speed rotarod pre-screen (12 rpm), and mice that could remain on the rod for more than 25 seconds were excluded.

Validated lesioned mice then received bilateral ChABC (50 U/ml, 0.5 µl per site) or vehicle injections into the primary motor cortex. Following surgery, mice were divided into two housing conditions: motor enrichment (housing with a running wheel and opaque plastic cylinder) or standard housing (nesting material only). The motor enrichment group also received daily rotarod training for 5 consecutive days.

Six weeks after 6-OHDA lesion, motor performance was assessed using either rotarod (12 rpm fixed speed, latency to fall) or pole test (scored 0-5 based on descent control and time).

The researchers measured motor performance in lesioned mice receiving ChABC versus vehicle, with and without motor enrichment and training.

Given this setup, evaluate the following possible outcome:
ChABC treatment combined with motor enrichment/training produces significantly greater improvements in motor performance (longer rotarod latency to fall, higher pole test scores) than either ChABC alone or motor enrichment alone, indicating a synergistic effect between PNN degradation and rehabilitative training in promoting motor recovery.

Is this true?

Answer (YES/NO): YES